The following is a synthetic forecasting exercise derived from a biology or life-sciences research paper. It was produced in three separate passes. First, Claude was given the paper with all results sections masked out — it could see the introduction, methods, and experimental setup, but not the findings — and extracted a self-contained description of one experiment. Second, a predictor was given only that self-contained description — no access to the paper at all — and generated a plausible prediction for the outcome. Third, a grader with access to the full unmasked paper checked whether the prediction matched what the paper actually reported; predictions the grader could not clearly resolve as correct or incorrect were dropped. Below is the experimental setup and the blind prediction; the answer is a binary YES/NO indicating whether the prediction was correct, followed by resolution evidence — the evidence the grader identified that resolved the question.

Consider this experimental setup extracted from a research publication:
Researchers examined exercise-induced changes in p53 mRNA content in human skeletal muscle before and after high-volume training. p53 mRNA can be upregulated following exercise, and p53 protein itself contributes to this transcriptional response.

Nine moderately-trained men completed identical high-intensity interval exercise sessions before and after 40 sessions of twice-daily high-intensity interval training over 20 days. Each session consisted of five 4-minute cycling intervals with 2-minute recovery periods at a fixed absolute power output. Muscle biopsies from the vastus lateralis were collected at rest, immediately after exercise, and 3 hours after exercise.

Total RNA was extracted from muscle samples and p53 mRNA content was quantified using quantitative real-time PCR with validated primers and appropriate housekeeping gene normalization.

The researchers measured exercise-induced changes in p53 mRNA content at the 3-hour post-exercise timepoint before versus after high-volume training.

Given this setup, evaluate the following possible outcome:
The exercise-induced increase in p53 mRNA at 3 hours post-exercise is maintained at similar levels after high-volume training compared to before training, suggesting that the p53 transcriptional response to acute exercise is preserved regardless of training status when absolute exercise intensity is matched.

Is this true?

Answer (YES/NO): NO